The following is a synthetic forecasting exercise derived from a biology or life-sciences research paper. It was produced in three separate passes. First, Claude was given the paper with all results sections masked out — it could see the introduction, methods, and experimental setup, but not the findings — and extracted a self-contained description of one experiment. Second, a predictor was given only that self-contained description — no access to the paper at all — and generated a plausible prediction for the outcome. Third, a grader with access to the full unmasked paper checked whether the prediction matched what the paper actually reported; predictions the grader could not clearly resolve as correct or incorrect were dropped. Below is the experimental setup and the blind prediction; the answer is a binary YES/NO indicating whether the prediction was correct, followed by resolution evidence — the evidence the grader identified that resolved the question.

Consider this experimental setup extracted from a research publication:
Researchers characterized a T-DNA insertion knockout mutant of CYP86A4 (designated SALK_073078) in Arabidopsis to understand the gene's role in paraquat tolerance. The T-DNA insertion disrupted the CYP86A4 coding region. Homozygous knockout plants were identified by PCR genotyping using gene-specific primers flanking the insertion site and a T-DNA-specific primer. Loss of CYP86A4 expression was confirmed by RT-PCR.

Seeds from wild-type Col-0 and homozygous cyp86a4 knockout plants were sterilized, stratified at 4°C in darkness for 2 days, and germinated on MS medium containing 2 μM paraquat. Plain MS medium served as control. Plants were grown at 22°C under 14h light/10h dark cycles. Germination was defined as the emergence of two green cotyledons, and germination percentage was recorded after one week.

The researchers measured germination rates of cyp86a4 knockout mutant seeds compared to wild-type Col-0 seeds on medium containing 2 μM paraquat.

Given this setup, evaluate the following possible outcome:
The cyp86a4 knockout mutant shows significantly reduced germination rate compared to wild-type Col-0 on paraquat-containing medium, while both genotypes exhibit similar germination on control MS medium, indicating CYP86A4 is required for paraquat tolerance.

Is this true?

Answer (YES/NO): YES